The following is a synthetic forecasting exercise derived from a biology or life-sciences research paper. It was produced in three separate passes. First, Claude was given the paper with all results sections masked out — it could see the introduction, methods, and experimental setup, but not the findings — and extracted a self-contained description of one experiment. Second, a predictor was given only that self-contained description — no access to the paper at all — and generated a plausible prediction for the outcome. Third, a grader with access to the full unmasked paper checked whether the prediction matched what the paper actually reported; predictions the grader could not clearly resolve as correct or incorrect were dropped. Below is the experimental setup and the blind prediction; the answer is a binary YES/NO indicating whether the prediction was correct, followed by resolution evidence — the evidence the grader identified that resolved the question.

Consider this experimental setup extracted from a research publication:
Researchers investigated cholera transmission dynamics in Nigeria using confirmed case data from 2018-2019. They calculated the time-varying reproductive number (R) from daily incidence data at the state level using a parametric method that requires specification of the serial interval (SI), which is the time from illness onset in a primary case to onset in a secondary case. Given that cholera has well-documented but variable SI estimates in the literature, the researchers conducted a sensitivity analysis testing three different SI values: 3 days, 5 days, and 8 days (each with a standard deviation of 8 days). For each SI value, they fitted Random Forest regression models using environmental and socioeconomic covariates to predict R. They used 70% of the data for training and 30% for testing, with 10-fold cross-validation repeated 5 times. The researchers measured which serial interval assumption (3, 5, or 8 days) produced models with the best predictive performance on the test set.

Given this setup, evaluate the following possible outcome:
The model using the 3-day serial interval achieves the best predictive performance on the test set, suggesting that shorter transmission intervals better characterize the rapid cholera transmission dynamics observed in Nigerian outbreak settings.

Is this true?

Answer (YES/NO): NO